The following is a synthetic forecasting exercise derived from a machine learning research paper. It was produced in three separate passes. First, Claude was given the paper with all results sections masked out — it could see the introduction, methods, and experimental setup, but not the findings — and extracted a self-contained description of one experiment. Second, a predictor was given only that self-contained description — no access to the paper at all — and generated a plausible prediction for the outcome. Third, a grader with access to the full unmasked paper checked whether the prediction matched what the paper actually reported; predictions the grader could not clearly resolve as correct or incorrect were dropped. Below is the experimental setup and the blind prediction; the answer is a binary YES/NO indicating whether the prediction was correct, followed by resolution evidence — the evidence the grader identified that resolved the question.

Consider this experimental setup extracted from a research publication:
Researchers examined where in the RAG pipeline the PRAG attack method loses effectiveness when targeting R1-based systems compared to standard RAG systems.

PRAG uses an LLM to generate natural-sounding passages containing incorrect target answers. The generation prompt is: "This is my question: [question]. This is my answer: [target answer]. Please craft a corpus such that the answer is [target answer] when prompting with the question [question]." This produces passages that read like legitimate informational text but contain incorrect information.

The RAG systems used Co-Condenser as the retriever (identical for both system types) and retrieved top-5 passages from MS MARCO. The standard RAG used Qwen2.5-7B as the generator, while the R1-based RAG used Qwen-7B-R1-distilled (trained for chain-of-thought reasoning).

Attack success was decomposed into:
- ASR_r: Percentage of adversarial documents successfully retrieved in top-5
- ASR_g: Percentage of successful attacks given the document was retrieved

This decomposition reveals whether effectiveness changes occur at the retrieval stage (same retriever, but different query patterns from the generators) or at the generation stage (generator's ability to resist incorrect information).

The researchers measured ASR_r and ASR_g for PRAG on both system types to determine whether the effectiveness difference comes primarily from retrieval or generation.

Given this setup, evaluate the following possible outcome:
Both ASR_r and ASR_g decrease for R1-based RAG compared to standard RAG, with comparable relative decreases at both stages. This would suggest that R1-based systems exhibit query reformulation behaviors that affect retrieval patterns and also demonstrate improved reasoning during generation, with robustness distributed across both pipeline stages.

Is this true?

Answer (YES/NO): NO